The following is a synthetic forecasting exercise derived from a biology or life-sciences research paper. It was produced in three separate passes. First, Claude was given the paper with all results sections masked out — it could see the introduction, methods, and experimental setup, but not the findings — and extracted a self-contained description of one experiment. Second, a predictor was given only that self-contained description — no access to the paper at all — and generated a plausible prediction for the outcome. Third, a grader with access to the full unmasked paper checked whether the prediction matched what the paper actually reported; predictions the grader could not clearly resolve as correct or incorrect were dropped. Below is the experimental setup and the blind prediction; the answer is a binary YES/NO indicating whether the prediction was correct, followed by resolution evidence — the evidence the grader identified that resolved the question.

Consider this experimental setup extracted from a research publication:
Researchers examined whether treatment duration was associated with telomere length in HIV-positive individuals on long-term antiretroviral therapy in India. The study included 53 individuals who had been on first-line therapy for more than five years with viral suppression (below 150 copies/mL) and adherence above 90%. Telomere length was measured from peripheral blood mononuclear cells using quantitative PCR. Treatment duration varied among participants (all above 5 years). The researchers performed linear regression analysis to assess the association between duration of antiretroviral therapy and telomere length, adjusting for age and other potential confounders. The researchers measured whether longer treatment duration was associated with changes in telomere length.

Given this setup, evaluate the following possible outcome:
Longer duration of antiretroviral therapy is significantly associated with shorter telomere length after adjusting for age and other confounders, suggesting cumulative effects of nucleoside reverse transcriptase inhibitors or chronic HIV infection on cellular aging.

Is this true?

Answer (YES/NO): NO